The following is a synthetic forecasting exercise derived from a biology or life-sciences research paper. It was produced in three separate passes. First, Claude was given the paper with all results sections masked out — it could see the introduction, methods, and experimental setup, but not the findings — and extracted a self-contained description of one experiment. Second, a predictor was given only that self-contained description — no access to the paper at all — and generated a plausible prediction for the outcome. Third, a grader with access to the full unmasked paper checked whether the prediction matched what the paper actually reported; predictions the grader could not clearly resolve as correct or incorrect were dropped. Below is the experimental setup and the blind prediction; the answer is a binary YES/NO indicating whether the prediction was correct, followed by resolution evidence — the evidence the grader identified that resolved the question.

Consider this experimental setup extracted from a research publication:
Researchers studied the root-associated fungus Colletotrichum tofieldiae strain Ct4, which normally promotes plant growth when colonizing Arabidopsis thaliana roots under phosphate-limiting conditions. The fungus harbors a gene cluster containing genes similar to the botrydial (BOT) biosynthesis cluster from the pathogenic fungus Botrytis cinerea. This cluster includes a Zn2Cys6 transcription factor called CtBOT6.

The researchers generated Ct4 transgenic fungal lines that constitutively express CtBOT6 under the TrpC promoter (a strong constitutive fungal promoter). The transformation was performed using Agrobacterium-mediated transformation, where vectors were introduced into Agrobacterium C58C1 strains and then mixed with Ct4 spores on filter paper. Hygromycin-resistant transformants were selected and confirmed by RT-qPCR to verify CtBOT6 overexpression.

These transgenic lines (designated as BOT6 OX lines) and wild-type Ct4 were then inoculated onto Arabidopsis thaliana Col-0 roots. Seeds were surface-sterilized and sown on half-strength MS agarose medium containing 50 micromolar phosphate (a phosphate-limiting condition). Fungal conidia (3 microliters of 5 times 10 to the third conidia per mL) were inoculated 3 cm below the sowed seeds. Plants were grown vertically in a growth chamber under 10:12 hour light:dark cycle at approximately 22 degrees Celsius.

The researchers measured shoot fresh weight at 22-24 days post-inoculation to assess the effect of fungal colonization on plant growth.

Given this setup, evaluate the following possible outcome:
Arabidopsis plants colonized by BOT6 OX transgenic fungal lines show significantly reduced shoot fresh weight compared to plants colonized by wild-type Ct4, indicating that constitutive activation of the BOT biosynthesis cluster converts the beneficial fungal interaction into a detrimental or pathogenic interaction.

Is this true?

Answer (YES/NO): YES